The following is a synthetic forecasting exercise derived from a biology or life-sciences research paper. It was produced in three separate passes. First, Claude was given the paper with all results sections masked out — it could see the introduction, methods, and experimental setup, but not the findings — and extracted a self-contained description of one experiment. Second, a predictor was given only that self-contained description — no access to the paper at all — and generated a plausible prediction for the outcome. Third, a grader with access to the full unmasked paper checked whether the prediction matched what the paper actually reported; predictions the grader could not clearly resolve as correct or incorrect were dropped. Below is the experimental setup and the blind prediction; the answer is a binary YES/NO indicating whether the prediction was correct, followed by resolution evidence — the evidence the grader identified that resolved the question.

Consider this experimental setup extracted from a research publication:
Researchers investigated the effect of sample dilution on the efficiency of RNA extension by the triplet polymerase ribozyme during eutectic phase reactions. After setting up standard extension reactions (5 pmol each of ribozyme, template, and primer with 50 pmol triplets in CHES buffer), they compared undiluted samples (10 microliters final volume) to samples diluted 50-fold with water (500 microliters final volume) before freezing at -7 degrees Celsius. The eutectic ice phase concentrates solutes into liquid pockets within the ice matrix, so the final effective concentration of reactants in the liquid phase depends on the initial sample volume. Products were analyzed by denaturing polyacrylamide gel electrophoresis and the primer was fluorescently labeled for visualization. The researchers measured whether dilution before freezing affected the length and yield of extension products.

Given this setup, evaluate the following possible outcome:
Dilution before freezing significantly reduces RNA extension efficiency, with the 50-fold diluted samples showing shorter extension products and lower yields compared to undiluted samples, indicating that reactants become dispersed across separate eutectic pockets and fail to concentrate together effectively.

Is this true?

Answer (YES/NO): NO